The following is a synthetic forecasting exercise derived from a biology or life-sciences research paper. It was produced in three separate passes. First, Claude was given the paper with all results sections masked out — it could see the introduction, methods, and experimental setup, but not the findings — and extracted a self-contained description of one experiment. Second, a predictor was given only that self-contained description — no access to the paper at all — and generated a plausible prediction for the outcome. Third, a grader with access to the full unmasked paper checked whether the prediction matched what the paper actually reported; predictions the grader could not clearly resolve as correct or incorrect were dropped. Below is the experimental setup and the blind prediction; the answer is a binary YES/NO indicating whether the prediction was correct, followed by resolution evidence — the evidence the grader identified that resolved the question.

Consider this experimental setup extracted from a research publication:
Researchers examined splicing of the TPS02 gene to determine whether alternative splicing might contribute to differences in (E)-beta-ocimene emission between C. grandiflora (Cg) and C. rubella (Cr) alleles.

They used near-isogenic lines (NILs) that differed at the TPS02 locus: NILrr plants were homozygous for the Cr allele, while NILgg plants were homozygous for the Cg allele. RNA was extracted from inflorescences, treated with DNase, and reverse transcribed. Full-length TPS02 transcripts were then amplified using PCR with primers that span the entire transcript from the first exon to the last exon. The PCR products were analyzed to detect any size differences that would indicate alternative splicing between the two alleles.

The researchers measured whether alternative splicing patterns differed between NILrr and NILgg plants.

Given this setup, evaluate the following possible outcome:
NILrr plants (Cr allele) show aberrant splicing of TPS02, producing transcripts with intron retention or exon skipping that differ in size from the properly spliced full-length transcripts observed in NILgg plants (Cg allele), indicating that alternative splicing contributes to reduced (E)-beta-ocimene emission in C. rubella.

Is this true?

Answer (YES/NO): NO